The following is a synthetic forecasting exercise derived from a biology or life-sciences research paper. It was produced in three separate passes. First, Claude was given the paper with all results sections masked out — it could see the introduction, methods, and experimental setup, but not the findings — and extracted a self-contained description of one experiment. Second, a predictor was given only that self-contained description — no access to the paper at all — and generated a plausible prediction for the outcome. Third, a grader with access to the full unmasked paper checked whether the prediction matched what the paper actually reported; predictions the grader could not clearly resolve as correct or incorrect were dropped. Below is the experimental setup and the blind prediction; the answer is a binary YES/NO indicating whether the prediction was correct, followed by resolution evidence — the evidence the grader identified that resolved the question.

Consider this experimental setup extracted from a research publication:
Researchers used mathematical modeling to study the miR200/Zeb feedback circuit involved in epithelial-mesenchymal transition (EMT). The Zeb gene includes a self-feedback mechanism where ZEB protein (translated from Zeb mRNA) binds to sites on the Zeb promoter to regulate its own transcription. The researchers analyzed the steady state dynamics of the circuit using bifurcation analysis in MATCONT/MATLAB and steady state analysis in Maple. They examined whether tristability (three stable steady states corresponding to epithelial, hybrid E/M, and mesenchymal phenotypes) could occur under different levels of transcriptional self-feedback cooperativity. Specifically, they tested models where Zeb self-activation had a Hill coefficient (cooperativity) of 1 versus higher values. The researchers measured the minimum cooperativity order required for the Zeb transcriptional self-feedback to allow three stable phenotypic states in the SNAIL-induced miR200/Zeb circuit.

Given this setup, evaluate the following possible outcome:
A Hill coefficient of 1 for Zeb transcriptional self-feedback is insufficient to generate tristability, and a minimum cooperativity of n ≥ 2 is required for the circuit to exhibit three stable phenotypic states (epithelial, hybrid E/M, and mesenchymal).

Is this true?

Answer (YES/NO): YES